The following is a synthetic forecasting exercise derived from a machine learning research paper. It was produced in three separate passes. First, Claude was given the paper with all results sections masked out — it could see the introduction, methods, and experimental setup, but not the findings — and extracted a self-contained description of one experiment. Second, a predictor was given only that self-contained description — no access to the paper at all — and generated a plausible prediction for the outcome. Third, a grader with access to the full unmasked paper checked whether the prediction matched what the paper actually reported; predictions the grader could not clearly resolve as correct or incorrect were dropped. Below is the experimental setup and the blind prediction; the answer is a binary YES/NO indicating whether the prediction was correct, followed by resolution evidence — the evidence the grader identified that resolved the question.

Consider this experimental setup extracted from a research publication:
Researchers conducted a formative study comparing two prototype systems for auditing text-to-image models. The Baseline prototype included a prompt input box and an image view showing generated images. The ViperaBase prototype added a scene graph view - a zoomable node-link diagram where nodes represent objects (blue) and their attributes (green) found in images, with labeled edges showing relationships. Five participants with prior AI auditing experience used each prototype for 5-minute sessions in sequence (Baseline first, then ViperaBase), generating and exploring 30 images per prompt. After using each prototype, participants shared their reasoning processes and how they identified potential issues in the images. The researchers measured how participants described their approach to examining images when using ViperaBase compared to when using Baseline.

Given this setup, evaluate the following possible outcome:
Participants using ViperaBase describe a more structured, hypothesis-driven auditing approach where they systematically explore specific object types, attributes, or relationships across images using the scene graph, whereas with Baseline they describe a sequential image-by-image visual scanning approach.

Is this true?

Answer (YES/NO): NO